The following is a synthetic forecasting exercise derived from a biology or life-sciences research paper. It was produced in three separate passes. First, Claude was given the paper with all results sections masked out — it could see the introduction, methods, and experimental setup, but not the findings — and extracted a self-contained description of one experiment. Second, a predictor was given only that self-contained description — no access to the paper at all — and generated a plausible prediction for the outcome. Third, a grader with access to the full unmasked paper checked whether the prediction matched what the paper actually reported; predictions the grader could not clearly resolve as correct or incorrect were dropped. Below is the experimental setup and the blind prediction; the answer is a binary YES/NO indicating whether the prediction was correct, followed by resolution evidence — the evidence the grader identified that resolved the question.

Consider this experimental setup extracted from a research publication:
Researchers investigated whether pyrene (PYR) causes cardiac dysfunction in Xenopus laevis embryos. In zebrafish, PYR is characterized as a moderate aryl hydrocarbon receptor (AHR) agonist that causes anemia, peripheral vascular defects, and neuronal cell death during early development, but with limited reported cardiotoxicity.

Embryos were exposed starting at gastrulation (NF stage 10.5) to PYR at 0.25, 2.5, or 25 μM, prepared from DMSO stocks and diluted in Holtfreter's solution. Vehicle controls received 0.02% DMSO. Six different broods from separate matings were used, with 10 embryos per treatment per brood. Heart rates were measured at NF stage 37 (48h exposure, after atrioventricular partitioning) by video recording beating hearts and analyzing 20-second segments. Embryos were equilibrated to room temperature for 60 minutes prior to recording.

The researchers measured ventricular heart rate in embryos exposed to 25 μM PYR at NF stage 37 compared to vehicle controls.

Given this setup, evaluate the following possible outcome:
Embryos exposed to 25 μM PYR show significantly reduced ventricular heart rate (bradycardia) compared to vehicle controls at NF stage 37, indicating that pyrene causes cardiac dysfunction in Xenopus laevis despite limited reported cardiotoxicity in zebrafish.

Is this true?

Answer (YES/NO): NO